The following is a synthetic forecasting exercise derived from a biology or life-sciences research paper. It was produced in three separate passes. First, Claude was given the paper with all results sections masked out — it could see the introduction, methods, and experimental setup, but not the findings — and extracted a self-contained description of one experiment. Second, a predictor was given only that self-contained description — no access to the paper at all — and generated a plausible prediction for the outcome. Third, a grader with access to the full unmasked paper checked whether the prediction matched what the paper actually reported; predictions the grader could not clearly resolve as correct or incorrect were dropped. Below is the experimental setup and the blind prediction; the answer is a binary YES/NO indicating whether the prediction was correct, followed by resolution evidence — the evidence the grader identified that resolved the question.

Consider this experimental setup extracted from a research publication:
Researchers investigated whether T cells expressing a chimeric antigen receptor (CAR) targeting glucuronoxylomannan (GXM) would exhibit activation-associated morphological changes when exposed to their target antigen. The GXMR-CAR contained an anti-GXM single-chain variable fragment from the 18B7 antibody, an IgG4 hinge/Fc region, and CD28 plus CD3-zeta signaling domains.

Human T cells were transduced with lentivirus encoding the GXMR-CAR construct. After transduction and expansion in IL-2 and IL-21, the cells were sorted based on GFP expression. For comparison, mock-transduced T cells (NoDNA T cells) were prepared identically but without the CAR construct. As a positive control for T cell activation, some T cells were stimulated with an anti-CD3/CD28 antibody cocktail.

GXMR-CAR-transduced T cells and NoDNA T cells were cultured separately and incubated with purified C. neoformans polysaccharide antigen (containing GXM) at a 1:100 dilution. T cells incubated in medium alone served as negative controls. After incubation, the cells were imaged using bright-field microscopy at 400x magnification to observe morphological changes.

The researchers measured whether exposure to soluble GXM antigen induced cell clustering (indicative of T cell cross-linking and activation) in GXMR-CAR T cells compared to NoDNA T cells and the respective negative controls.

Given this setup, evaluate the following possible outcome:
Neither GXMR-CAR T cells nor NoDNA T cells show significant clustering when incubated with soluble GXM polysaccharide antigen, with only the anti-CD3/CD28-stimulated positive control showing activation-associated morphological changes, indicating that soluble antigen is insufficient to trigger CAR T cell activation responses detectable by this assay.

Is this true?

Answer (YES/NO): NO